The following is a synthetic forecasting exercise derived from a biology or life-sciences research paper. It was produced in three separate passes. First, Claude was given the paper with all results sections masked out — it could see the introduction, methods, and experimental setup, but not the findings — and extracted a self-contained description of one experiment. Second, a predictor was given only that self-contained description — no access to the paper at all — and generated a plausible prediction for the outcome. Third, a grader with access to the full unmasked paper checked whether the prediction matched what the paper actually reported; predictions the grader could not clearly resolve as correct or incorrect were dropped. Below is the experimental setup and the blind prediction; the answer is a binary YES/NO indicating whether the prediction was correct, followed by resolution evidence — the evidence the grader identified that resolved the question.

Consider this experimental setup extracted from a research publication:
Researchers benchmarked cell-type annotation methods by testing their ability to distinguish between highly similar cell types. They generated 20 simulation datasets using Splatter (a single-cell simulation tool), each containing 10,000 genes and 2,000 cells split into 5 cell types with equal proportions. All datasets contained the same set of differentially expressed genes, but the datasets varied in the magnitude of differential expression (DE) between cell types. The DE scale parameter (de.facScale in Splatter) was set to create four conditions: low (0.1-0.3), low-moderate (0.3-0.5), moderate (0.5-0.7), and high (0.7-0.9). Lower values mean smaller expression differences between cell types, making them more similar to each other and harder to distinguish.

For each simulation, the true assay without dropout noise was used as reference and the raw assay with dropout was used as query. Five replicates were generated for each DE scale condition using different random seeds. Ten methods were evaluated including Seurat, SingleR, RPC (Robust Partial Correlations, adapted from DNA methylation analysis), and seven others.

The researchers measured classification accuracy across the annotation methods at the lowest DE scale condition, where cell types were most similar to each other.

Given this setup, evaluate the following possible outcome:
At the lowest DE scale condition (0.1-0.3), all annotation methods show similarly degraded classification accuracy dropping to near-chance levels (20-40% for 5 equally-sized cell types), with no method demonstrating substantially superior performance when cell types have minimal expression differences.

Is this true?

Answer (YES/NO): NO